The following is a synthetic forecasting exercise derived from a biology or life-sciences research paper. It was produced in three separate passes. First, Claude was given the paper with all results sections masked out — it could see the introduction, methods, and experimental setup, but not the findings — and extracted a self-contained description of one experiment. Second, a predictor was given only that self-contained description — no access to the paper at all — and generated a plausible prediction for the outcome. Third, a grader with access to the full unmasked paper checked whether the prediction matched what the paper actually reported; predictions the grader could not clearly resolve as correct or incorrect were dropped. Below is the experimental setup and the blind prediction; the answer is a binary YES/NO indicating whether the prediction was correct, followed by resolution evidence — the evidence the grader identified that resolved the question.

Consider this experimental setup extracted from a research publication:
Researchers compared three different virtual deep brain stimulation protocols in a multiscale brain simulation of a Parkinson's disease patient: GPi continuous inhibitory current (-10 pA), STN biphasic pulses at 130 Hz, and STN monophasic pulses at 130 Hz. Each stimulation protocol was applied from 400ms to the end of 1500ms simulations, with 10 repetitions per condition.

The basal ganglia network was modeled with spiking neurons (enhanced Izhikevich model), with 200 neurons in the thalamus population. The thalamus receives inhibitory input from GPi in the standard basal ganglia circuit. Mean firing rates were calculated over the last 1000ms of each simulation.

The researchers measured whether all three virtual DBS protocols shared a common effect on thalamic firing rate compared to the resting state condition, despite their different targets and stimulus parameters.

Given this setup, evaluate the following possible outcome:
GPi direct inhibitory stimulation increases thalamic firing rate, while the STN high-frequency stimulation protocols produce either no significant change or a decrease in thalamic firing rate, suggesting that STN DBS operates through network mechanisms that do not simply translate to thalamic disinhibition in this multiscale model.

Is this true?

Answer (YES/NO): NO